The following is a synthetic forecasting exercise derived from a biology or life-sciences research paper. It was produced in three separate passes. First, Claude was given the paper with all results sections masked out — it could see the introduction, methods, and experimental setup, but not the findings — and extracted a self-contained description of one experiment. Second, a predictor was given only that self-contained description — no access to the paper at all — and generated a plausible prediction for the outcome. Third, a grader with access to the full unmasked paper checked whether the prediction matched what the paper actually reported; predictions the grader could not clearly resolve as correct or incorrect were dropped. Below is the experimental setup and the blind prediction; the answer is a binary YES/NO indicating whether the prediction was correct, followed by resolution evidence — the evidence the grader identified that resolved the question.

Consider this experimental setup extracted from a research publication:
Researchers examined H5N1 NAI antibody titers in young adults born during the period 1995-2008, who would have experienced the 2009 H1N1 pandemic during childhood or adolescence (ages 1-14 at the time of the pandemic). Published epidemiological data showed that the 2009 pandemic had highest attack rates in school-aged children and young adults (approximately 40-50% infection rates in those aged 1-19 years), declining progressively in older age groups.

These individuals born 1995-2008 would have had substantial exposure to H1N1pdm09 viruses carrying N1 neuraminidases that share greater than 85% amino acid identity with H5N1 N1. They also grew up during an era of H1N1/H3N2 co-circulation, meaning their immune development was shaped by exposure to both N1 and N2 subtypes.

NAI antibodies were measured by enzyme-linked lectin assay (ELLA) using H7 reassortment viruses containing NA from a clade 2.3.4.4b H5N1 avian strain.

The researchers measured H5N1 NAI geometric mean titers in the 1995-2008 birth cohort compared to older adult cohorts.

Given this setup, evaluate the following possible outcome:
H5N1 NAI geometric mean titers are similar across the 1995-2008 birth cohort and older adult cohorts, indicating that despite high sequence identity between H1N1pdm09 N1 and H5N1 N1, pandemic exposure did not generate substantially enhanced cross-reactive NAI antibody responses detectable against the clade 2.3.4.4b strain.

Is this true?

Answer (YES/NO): NO